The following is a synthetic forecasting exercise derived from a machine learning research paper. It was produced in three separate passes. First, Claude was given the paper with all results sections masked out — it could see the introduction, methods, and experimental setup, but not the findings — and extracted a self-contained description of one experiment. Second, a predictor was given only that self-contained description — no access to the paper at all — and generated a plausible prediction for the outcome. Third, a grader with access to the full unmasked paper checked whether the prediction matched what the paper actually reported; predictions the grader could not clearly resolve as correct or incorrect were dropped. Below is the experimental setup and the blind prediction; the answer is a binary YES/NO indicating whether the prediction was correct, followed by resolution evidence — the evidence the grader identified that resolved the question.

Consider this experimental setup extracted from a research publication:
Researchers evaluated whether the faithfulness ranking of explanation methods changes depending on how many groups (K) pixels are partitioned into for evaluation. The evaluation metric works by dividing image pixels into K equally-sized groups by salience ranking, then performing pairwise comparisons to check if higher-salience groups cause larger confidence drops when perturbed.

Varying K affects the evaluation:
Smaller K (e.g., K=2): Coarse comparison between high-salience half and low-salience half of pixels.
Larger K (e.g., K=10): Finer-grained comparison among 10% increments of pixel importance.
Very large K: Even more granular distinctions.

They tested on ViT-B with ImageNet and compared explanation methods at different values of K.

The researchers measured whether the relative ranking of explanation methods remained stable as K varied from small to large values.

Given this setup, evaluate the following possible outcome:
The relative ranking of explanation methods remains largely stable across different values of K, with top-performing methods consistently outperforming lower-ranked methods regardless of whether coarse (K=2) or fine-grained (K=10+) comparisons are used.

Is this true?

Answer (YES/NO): NO